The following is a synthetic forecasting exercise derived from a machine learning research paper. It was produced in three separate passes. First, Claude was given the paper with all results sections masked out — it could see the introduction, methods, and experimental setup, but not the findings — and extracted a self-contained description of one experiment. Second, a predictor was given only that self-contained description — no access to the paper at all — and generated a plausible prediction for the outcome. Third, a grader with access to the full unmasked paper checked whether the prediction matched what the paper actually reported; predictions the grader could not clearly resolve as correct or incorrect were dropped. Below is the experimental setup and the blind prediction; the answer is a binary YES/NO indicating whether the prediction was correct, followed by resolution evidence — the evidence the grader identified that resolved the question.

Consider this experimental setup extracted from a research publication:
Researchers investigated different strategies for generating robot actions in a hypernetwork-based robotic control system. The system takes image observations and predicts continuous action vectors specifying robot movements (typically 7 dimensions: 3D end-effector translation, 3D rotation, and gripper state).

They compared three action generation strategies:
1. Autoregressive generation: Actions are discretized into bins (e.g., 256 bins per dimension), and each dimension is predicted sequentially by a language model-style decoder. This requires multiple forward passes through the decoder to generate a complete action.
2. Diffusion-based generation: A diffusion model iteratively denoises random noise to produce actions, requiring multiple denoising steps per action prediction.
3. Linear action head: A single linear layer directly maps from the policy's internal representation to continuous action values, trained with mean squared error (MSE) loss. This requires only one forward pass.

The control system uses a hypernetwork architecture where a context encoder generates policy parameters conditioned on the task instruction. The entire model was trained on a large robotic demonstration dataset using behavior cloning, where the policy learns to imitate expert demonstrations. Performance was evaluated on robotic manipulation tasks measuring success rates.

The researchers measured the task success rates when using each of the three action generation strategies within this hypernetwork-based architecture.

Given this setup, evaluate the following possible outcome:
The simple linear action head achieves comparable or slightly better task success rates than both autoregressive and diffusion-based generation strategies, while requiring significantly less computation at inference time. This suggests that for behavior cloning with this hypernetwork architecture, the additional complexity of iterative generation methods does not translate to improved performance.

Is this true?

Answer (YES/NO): NO